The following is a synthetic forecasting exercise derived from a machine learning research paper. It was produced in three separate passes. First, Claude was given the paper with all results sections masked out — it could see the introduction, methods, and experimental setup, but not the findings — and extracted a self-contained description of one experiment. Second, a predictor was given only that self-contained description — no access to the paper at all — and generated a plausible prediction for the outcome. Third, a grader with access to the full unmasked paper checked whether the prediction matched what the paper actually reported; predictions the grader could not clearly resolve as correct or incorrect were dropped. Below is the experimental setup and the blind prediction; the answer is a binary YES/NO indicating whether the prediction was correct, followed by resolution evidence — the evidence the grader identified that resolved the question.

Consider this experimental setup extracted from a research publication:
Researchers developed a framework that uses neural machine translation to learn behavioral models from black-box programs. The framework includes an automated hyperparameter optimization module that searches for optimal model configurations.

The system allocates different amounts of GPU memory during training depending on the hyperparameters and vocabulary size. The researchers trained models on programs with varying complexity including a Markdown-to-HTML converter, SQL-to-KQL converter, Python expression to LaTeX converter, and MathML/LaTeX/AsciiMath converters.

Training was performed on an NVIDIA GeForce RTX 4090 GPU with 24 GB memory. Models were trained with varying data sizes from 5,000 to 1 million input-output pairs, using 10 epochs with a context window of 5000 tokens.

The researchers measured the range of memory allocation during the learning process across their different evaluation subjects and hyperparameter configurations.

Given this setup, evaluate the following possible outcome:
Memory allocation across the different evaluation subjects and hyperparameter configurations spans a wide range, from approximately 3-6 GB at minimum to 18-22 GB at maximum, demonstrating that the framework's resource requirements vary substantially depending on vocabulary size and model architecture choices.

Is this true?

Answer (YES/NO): NO